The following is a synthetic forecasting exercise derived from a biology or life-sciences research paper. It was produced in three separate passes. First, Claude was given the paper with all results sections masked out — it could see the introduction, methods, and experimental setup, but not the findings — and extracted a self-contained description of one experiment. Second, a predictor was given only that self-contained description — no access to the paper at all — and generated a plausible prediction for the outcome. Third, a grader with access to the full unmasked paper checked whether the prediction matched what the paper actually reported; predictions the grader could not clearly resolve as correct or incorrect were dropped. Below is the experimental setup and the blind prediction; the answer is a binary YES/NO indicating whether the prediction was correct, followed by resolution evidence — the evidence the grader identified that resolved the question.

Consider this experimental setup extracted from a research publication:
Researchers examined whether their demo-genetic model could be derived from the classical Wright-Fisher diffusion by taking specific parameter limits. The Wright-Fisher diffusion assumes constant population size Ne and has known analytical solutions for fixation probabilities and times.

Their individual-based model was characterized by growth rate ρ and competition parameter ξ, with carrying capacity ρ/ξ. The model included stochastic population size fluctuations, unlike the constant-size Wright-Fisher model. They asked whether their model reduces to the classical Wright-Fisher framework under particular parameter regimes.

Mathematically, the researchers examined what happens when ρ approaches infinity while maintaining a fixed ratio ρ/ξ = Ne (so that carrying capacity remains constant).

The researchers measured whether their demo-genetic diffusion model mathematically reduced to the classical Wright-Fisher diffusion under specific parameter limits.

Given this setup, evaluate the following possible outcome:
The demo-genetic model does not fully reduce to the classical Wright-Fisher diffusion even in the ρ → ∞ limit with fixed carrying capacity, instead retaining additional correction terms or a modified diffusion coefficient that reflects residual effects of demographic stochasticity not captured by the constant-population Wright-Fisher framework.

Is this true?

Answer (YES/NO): NO